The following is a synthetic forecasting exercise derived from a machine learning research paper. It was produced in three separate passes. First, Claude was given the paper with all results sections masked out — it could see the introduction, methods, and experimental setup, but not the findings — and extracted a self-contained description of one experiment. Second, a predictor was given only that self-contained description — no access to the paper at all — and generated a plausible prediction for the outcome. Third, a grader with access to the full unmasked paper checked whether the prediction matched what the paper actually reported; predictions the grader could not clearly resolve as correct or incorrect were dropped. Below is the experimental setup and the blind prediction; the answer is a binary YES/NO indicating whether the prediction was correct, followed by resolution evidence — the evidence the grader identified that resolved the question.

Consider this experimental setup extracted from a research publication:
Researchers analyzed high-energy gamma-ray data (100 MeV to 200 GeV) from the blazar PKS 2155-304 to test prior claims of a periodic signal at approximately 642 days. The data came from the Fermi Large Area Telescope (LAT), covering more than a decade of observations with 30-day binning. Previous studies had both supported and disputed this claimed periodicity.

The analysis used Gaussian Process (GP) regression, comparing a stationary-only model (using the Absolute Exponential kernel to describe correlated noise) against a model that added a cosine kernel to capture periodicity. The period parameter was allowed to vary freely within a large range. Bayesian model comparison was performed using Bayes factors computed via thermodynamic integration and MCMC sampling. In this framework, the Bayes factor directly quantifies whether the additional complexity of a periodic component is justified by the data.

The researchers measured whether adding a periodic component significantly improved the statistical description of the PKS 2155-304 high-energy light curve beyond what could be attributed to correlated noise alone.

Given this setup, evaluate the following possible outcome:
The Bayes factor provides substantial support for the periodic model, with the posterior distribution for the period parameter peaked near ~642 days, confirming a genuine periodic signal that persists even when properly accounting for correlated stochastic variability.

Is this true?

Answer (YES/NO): NO